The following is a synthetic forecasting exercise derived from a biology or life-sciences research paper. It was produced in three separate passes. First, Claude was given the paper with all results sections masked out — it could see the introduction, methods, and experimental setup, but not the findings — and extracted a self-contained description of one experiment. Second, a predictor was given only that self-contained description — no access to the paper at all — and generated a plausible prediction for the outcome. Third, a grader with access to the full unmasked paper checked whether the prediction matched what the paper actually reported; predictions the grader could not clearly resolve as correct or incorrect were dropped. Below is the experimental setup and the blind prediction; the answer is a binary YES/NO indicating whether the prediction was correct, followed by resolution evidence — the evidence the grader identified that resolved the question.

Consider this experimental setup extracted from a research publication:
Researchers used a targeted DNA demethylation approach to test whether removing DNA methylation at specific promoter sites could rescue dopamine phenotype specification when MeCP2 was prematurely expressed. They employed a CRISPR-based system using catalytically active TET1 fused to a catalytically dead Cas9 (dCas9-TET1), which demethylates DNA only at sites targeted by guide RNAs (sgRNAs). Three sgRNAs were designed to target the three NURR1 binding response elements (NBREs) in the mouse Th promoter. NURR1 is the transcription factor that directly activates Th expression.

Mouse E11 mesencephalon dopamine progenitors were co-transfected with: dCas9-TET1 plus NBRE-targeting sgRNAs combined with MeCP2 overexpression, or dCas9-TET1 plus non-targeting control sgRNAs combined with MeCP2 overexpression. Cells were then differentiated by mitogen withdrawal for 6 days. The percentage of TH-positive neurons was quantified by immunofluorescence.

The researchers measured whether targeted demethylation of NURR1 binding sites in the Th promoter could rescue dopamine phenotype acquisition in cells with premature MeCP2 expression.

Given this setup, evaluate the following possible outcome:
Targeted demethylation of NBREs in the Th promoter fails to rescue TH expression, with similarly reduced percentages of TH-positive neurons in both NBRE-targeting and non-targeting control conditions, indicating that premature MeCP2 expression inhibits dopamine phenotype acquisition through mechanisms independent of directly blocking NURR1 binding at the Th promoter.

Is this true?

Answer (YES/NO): NO